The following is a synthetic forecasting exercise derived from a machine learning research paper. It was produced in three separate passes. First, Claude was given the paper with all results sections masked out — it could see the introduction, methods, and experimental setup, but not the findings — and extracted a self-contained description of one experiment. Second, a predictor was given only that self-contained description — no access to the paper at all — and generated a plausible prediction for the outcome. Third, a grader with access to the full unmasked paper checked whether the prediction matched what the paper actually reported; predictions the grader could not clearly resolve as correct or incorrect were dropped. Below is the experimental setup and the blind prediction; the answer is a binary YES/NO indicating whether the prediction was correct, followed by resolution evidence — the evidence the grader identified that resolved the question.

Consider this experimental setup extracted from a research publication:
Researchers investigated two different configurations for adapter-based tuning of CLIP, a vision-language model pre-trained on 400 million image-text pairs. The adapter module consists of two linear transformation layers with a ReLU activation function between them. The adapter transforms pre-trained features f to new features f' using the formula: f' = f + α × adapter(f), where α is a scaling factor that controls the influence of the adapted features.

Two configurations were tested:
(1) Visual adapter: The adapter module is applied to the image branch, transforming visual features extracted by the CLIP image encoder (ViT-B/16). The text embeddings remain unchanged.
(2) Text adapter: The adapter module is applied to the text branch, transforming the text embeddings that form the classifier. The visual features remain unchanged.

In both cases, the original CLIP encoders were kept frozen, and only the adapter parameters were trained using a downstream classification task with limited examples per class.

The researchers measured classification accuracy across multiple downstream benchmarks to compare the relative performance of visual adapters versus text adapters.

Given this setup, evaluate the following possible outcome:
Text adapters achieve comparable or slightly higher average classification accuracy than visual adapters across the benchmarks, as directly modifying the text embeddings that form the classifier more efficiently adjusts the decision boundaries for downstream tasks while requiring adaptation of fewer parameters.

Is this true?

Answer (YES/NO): YES